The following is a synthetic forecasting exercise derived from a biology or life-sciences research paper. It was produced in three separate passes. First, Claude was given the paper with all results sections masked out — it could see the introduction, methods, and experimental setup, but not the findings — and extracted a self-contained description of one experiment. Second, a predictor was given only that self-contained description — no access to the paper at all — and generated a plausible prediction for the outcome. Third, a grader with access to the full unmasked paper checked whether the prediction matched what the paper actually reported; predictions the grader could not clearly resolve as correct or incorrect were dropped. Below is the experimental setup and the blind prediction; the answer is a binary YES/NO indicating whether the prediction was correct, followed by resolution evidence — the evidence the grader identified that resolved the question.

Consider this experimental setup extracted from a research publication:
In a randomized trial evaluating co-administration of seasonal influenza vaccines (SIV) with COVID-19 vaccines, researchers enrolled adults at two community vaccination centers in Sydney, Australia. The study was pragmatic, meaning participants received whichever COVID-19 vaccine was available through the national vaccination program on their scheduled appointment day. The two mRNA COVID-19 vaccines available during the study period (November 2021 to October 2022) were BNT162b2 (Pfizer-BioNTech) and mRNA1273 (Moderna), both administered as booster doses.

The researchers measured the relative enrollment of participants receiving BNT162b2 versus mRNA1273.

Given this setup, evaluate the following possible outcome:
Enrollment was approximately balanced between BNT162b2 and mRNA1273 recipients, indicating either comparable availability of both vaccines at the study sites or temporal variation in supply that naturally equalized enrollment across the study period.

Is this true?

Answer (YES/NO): NO